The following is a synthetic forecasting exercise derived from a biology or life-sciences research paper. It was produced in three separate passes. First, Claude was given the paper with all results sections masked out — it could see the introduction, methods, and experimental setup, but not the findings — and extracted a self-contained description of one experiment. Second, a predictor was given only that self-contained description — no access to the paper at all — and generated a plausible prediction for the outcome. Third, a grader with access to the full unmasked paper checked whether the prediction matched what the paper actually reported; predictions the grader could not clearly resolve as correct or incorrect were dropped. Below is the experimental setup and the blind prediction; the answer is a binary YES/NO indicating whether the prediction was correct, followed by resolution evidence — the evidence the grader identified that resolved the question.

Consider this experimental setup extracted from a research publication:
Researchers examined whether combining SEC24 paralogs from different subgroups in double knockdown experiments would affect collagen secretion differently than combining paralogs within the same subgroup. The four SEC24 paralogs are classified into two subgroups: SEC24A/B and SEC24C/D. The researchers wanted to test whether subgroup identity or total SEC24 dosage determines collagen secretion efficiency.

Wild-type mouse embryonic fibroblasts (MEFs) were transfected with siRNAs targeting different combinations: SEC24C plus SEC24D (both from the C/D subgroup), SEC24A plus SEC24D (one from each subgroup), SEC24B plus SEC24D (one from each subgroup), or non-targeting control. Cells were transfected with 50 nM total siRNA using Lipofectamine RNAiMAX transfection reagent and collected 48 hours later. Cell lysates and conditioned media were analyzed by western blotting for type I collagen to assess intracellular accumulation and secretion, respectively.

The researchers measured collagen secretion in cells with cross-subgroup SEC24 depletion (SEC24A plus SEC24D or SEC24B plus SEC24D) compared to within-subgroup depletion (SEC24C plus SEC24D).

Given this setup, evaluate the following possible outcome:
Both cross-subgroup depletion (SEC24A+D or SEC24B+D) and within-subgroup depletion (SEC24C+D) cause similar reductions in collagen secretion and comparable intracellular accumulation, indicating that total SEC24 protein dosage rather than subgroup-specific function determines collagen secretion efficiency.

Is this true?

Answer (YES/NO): NO